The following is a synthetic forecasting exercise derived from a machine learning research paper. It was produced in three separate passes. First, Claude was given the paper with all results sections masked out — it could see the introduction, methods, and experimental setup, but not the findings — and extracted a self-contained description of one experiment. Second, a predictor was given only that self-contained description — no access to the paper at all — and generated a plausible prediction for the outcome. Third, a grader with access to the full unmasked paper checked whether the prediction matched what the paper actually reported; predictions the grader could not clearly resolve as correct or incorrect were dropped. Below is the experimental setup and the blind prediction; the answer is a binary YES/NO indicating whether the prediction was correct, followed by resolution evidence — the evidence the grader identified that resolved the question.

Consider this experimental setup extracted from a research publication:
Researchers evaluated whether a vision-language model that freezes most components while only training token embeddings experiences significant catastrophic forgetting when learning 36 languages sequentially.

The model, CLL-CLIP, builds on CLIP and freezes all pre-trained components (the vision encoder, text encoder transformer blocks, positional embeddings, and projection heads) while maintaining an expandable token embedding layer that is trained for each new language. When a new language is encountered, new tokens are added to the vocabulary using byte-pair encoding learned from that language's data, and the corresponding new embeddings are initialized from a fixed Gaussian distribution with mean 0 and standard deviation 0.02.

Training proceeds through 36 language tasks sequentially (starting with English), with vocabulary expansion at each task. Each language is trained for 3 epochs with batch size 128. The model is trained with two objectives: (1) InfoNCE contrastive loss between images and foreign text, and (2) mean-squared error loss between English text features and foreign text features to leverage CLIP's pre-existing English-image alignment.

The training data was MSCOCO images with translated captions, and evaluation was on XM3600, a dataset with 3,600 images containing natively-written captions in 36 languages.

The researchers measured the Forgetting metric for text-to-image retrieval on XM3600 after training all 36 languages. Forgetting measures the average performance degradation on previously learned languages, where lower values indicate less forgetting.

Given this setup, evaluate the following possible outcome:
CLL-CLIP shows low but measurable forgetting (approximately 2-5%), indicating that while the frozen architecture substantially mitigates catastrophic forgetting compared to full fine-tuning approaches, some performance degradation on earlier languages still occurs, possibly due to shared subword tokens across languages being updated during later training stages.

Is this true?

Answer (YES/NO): NO